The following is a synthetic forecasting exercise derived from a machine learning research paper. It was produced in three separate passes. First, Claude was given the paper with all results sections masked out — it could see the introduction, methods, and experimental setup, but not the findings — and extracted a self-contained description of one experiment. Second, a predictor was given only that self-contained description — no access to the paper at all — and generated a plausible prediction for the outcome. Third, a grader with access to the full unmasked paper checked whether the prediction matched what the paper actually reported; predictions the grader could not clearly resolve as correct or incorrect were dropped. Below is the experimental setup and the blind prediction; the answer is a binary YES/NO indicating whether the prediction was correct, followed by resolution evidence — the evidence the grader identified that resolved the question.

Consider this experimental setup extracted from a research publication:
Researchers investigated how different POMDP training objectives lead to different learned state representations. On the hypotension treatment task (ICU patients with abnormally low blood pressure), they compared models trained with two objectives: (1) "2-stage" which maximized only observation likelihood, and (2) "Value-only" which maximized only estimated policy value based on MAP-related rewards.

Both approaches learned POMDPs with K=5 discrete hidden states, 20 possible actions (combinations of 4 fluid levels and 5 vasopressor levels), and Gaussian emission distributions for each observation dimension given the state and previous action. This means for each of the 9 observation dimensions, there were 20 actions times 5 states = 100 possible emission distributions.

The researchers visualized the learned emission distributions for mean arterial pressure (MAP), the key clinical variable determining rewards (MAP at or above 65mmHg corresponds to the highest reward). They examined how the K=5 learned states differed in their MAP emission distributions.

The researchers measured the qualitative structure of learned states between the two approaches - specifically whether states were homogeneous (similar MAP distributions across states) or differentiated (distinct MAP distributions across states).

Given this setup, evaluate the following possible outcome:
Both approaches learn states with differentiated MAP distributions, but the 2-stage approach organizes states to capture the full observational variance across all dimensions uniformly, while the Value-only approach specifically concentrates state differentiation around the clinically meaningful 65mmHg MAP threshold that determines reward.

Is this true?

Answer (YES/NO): NO